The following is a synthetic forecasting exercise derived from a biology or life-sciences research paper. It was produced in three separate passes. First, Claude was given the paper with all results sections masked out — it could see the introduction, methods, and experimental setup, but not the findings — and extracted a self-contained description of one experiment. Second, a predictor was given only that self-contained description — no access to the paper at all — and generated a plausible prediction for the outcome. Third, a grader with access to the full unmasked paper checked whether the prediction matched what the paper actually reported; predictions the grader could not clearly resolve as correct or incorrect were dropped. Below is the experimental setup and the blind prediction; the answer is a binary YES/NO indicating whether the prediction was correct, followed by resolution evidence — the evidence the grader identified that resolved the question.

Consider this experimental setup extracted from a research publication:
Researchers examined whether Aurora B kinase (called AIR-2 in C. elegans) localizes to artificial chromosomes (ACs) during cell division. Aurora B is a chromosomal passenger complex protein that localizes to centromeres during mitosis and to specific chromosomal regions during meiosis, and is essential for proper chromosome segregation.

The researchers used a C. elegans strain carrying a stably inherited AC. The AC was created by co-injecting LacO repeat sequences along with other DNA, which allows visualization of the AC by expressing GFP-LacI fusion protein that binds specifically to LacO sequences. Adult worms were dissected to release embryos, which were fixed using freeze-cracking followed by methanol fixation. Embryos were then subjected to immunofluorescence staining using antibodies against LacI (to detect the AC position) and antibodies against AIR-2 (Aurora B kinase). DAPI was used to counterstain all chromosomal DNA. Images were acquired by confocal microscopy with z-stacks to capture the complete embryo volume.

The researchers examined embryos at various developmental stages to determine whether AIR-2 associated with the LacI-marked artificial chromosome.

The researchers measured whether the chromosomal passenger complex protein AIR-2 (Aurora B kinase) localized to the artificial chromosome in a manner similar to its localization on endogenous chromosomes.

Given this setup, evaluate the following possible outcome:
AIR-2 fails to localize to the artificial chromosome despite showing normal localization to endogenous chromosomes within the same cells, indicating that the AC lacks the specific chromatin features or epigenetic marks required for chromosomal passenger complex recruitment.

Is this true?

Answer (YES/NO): NO